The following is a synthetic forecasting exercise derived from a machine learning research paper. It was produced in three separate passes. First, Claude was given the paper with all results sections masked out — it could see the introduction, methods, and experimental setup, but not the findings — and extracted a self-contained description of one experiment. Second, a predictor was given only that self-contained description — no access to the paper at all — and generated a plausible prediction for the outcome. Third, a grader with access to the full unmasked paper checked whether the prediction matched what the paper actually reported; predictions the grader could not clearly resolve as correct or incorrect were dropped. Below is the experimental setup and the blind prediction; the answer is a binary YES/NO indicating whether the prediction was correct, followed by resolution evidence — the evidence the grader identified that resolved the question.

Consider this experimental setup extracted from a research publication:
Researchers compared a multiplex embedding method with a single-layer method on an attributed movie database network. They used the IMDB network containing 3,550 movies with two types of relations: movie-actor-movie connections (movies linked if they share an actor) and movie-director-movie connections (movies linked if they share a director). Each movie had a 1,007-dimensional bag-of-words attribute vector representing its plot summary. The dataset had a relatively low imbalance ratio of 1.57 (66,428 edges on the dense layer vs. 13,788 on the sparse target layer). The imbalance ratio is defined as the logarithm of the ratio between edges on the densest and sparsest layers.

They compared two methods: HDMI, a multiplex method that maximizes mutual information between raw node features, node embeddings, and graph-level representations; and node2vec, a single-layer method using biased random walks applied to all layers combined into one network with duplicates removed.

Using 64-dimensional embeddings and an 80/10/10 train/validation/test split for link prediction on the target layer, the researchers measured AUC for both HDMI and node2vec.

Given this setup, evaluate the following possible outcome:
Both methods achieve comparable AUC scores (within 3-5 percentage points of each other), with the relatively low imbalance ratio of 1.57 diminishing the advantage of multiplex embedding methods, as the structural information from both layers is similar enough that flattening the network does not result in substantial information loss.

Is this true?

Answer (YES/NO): NO